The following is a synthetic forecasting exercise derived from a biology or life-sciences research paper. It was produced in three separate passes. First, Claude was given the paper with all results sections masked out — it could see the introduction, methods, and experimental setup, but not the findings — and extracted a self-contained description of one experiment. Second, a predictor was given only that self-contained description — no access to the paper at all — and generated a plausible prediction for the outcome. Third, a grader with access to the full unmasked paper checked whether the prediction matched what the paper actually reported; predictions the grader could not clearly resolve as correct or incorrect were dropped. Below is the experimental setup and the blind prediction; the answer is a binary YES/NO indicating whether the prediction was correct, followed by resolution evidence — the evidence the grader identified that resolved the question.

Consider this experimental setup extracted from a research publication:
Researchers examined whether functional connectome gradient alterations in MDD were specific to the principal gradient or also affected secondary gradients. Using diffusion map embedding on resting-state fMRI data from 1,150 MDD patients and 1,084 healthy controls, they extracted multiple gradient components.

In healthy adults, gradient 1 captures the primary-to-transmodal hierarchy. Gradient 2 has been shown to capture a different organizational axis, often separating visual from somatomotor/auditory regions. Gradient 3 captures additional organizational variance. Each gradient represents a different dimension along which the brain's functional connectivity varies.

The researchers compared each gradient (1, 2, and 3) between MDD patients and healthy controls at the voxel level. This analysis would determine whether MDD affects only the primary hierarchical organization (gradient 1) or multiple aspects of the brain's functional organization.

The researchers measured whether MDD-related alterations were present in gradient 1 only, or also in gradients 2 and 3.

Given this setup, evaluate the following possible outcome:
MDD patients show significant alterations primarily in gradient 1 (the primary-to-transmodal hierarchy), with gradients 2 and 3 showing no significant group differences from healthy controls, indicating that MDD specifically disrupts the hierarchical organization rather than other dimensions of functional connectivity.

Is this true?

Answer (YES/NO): NO